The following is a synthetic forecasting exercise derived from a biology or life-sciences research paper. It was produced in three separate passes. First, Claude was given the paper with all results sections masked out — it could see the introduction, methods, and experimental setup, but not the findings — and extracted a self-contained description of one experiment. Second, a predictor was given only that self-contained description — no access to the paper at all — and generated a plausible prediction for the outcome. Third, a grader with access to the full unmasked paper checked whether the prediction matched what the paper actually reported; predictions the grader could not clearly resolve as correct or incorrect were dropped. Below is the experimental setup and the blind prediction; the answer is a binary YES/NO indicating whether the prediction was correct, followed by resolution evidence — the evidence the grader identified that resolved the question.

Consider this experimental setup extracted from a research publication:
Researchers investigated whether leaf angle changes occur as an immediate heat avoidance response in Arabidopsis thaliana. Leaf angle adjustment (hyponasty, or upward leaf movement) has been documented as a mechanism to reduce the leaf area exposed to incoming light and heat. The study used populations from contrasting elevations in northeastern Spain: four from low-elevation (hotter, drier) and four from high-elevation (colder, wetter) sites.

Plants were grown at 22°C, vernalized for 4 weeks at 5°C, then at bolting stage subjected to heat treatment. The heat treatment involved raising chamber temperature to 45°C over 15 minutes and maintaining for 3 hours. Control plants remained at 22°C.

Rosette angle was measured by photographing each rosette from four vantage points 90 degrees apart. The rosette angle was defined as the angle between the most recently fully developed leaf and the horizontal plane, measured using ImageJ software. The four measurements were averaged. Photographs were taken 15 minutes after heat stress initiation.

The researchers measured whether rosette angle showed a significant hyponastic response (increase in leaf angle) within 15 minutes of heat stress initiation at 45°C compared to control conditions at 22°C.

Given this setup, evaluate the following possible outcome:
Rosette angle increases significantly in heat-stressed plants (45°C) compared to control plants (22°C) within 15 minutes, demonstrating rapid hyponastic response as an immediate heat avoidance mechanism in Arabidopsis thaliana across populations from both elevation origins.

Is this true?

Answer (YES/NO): NO